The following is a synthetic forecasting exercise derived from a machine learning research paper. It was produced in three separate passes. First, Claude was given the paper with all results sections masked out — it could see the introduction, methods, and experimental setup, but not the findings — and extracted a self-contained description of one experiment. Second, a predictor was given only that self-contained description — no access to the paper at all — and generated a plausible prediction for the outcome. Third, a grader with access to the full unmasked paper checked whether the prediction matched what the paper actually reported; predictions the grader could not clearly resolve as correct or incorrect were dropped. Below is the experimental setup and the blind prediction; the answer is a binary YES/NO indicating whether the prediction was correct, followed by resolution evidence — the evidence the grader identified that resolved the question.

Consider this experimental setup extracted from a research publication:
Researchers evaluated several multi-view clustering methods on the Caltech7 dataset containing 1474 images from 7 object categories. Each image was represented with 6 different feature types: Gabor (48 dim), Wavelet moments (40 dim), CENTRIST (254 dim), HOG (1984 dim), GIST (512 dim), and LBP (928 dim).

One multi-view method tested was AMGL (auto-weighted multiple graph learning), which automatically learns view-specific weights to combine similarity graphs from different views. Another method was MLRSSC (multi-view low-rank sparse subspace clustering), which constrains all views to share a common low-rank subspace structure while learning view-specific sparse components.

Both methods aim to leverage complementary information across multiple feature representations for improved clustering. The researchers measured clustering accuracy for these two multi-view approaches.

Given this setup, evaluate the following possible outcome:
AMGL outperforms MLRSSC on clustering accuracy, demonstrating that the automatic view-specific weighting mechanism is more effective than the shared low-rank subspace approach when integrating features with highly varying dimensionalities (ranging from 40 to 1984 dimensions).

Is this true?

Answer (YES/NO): YES